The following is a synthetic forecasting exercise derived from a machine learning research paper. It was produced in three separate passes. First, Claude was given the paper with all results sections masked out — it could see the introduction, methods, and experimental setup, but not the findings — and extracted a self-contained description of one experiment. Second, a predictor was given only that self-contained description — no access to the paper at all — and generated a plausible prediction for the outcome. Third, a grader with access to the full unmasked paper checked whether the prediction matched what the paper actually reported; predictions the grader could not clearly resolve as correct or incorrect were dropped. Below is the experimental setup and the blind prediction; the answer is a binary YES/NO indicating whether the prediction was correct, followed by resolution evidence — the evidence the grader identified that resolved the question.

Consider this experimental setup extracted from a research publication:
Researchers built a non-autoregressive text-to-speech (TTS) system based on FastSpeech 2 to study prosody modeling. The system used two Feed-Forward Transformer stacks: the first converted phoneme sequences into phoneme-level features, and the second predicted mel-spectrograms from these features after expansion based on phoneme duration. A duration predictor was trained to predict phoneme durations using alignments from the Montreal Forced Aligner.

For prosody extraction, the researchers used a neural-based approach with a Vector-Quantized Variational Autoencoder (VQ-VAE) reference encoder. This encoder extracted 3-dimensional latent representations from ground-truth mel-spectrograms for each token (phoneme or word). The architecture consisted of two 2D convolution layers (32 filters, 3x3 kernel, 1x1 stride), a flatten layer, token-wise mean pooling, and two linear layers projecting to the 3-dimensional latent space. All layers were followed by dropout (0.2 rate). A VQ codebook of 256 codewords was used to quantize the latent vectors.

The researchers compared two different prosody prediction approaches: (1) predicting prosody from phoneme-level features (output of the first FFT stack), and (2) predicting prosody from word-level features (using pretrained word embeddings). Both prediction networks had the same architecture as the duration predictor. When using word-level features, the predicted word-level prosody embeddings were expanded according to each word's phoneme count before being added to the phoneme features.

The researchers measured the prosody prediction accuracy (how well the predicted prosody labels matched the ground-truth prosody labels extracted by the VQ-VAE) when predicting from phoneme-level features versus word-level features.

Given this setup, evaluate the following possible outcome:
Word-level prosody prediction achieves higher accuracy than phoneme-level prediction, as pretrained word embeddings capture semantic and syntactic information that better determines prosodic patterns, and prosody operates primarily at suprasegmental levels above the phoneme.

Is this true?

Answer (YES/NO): YES